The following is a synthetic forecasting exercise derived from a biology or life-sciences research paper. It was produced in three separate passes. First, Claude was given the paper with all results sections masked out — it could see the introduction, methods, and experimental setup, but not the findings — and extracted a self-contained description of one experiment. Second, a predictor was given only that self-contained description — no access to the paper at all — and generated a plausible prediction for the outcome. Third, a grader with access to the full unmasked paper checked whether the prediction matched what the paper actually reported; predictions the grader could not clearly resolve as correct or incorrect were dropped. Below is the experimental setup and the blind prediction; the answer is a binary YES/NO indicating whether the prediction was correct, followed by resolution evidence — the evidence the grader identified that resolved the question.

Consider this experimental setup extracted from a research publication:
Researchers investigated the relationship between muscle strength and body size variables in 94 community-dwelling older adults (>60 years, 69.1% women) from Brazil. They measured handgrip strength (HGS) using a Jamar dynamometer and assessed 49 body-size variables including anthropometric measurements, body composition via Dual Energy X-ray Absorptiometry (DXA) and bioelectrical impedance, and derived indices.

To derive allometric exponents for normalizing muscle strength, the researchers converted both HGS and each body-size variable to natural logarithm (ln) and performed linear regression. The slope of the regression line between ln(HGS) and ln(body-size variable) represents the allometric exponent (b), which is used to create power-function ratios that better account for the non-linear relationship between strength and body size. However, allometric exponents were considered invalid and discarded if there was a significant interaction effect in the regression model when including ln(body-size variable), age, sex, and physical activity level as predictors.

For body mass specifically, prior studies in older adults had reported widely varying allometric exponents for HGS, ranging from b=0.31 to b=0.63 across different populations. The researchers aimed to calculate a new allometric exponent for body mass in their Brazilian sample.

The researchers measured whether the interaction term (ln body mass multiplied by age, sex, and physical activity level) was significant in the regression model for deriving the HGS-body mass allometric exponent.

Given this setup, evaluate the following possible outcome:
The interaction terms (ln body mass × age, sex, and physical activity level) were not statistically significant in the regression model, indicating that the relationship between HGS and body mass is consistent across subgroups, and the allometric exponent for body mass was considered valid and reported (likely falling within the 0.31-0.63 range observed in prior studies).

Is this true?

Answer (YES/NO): NO